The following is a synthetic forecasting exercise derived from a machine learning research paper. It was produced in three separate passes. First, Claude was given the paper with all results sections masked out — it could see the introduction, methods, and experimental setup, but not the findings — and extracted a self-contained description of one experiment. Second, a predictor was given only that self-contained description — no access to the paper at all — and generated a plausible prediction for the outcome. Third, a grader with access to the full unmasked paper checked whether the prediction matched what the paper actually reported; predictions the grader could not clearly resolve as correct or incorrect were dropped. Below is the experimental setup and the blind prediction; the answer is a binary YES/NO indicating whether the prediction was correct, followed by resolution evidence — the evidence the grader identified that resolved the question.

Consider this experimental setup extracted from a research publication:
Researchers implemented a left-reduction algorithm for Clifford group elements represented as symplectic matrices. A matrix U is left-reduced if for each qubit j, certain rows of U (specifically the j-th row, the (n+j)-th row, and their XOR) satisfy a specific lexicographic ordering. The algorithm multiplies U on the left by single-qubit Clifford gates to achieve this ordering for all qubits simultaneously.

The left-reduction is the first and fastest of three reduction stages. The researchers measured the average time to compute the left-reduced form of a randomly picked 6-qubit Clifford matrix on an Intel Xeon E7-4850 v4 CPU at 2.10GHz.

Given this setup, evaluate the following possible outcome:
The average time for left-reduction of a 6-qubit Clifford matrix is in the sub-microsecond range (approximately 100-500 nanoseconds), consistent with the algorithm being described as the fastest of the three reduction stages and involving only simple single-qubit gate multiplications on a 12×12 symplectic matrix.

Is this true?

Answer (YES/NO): NO